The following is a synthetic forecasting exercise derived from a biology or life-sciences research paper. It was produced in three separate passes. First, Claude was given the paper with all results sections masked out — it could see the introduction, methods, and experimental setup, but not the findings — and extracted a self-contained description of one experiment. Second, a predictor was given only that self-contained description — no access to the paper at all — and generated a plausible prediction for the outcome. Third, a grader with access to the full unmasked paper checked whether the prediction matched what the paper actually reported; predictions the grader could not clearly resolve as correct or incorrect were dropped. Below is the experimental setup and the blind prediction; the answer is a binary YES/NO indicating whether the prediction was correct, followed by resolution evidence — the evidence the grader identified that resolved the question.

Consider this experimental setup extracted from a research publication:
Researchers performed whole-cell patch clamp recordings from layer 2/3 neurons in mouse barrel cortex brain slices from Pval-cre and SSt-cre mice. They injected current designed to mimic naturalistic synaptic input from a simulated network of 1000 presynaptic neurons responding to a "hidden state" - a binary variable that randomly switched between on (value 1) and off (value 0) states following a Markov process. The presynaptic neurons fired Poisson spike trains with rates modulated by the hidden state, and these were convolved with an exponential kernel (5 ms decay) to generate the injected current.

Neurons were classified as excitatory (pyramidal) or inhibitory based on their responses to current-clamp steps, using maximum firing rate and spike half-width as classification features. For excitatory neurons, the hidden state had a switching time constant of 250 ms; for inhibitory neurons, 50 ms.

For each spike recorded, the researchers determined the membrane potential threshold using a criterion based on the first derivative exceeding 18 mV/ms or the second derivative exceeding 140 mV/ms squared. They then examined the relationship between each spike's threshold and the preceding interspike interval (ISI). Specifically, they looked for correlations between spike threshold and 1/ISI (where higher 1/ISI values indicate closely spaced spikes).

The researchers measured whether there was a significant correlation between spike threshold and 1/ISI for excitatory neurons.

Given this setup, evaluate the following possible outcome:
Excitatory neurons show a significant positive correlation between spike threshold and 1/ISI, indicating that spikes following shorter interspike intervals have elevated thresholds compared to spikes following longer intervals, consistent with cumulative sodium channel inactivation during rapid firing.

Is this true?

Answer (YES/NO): YES